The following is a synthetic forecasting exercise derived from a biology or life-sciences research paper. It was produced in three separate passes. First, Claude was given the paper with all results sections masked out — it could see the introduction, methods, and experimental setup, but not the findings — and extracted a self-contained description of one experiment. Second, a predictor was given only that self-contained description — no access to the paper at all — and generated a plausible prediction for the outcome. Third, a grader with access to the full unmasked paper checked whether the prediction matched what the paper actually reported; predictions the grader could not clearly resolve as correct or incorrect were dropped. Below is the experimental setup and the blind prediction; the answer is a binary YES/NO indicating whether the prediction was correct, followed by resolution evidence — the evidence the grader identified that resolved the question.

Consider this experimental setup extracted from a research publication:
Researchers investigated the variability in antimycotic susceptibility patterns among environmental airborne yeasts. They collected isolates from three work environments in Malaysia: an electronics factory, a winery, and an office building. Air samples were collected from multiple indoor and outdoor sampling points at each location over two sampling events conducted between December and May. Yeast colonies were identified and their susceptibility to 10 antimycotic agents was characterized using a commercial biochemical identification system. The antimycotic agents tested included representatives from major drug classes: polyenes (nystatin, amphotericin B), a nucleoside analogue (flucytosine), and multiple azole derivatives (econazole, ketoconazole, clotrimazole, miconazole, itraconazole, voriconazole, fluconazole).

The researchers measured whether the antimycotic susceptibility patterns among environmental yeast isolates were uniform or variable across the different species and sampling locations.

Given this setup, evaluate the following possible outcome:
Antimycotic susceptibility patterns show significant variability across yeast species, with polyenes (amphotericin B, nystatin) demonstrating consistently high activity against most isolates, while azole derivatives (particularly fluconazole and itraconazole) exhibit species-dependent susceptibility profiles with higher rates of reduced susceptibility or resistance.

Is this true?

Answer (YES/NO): NO